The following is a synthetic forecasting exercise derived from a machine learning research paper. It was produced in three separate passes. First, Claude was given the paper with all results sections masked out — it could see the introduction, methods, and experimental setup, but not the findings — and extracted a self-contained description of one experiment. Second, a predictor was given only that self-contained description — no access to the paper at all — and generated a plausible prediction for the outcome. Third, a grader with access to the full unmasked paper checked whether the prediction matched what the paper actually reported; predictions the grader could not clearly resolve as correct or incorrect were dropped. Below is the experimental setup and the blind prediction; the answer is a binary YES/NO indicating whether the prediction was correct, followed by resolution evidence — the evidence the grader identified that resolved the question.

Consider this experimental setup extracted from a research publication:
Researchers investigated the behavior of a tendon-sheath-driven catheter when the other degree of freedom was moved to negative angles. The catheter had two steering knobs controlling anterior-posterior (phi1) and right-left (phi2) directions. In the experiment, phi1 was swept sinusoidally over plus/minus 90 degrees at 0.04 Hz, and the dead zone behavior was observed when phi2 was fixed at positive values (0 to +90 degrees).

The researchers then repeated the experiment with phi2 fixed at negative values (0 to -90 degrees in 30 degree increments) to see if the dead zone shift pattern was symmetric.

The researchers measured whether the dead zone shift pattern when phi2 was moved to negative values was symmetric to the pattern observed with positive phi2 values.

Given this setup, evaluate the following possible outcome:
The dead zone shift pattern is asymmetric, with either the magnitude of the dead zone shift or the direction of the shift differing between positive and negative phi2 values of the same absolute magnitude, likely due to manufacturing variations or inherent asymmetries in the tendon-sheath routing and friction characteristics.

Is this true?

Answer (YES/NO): NO